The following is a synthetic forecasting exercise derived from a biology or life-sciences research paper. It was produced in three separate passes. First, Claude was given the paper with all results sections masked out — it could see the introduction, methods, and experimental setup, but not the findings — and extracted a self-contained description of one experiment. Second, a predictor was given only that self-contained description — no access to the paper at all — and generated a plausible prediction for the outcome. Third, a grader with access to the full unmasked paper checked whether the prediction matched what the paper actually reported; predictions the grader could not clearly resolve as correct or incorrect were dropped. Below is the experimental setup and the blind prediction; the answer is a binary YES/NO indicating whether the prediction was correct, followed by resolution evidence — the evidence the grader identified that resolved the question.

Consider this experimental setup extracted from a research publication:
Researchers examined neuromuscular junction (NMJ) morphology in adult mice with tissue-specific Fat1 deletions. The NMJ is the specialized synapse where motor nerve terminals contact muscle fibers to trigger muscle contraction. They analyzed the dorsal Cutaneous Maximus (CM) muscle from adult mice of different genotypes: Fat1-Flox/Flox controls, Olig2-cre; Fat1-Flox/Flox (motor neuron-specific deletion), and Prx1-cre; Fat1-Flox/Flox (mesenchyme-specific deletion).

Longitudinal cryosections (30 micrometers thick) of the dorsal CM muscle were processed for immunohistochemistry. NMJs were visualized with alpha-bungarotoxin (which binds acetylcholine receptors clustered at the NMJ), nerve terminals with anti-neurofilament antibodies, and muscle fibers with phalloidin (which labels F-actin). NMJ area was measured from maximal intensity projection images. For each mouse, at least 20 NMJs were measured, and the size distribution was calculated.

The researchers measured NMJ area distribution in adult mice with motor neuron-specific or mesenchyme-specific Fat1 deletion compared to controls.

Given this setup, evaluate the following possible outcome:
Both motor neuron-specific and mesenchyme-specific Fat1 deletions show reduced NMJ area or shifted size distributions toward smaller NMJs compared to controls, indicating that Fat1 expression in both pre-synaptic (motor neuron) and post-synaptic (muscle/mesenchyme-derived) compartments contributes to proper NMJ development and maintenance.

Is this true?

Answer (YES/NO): YES